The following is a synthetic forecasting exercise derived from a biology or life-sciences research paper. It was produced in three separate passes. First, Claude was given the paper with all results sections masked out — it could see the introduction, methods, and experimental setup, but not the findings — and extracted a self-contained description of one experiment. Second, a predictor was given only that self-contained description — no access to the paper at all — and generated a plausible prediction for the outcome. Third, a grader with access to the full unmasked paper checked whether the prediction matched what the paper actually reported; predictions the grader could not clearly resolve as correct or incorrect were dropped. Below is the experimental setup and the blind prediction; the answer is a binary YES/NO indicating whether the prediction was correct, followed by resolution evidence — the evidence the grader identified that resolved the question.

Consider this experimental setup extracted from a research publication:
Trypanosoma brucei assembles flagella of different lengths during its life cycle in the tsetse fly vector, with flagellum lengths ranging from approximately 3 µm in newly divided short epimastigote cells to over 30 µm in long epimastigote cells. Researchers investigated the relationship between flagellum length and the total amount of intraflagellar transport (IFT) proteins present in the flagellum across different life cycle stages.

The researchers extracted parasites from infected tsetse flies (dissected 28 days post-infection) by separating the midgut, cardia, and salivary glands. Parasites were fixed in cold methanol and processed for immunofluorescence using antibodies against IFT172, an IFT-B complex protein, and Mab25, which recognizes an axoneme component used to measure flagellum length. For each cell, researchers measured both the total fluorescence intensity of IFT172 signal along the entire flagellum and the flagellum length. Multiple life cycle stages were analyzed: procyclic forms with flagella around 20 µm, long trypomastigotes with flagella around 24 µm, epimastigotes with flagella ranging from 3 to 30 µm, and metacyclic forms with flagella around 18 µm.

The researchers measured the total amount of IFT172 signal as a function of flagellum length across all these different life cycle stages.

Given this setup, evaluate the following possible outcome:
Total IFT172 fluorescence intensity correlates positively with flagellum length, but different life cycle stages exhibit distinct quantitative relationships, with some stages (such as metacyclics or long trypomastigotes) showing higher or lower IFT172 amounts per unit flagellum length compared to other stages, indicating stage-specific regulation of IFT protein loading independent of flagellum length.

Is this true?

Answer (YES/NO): NO